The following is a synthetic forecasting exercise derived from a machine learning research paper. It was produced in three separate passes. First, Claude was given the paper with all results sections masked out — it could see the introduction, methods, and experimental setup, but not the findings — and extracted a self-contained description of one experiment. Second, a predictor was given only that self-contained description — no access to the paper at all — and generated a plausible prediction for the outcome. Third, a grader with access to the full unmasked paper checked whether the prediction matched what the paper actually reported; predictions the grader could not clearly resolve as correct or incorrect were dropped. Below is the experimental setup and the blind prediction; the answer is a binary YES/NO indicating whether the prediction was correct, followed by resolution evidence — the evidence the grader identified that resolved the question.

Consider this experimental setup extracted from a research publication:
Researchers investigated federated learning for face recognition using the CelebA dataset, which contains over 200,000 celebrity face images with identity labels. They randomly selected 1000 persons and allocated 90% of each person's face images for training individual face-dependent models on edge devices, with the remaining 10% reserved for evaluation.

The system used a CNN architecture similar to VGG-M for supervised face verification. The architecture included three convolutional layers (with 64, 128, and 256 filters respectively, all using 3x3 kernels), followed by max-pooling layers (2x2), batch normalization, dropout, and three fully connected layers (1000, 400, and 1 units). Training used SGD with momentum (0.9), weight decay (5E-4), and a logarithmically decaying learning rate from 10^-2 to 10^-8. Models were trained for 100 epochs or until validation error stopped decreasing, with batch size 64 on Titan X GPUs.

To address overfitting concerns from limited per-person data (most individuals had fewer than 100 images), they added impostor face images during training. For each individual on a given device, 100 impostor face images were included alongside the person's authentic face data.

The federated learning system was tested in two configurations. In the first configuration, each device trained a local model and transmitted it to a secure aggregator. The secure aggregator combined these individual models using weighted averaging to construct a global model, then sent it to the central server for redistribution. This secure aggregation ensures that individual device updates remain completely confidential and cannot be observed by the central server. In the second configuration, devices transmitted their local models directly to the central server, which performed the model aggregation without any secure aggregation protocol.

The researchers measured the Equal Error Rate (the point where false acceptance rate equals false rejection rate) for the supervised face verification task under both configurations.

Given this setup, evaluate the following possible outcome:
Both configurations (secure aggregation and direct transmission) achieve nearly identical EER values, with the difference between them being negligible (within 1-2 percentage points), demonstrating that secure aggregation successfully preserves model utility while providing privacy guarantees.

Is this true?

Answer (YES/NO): NO